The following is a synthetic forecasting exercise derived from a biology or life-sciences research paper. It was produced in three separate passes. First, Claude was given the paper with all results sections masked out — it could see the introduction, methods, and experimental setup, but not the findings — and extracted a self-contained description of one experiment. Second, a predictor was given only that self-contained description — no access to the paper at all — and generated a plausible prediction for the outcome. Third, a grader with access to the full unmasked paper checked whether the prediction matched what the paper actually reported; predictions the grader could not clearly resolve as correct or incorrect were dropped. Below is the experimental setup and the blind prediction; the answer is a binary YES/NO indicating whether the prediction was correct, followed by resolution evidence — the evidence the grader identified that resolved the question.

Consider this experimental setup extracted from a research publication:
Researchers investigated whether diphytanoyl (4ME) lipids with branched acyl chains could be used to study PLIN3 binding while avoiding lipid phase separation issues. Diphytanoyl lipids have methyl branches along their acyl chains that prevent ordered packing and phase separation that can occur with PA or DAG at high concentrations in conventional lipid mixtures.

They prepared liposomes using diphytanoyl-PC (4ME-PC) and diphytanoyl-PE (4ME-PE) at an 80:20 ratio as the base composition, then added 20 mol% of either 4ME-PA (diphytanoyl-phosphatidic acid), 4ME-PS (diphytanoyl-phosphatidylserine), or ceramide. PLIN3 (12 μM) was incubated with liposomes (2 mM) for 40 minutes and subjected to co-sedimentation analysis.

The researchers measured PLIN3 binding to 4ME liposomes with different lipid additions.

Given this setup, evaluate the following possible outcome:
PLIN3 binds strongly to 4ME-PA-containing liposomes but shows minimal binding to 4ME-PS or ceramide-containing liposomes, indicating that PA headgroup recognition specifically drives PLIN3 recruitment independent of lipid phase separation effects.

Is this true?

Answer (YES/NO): NO